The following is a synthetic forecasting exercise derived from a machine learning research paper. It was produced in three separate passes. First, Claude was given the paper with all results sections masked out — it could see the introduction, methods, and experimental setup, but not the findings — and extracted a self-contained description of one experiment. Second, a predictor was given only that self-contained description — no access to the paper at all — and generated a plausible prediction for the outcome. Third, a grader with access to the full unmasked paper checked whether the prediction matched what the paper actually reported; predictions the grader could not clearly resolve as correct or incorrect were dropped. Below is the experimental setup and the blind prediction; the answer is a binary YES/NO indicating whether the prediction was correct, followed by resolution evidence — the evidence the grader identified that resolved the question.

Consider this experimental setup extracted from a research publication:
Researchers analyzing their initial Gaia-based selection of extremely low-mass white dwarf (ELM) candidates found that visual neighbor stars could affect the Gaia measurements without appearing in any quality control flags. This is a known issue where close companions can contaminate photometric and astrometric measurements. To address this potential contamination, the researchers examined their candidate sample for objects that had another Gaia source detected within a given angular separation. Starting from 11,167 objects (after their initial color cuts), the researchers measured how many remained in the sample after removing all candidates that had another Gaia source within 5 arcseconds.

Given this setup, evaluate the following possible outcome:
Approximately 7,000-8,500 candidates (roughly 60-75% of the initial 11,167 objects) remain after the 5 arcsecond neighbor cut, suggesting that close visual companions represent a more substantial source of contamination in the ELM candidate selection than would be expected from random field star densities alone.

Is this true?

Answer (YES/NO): YES